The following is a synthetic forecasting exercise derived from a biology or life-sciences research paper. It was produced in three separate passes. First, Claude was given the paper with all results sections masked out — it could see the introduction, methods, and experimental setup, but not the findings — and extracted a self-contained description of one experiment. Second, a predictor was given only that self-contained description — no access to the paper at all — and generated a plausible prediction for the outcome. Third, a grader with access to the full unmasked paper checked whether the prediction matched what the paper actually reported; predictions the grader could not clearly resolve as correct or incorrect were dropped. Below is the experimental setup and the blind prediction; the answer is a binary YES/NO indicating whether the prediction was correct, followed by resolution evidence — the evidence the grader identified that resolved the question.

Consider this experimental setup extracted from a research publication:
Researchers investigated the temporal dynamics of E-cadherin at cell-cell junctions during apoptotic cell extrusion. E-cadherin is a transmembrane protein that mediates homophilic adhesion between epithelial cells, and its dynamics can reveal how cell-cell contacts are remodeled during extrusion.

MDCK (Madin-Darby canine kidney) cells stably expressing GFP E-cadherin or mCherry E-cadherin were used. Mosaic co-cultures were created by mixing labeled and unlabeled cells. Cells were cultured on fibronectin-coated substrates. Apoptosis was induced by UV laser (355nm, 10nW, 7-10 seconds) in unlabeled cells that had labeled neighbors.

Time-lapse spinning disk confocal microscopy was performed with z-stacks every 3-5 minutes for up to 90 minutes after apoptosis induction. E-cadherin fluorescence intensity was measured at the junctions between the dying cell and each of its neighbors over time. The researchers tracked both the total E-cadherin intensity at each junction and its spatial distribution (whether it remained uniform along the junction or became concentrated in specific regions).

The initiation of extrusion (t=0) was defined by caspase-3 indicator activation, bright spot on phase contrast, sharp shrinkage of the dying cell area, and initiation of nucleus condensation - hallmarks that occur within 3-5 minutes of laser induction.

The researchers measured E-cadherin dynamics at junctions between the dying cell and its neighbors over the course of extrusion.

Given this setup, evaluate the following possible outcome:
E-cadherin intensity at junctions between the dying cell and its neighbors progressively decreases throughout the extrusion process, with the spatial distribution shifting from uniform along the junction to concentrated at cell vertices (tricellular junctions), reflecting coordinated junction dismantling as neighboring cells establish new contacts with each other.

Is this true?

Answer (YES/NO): NO